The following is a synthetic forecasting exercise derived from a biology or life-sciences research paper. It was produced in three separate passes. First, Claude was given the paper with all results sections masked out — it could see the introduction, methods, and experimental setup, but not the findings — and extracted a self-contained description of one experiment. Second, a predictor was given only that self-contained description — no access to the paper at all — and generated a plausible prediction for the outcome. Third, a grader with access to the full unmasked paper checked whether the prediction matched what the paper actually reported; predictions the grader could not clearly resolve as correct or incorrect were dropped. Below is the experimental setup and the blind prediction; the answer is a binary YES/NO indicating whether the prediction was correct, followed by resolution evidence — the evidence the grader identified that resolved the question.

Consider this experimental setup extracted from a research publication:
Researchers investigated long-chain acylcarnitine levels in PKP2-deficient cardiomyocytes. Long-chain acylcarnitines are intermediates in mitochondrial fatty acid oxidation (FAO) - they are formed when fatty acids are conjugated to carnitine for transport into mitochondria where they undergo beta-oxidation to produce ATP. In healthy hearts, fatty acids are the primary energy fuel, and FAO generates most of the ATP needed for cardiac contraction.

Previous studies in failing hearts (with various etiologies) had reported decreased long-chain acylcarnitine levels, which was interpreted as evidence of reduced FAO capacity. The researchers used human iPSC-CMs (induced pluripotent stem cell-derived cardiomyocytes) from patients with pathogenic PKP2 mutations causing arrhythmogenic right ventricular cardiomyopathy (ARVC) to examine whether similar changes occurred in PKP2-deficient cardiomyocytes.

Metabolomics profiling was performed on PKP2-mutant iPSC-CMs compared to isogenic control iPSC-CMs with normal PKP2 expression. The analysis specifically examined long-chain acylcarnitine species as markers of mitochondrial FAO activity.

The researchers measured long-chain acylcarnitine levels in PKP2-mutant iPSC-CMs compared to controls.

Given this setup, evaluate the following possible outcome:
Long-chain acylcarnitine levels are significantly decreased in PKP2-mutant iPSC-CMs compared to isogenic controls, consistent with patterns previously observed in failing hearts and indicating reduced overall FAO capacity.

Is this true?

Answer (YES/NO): YES